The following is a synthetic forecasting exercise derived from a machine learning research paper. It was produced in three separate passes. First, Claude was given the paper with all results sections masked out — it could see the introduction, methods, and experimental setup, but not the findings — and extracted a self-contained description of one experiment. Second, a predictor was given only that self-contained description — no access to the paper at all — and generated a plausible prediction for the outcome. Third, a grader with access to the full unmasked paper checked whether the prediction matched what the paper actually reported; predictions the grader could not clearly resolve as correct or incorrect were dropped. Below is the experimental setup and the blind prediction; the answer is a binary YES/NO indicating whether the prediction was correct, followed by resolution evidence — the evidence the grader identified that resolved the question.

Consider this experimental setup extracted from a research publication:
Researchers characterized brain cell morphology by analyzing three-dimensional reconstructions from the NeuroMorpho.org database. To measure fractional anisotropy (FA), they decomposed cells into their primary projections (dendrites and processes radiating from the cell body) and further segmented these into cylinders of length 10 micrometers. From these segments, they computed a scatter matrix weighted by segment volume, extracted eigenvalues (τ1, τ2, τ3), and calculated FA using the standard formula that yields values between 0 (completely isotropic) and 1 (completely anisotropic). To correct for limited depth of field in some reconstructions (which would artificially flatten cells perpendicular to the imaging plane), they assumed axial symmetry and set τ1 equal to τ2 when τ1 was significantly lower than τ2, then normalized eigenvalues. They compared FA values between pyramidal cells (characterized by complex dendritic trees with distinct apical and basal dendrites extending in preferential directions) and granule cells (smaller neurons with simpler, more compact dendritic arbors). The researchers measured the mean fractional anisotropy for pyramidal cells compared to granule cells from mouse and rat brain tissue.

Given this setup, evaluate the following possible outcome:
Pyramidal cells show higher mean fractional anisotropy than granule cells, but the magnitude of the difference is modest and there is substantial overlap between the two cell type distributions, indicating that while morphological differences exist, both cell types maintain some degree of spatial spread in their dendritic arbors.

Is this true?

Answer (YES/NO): NO